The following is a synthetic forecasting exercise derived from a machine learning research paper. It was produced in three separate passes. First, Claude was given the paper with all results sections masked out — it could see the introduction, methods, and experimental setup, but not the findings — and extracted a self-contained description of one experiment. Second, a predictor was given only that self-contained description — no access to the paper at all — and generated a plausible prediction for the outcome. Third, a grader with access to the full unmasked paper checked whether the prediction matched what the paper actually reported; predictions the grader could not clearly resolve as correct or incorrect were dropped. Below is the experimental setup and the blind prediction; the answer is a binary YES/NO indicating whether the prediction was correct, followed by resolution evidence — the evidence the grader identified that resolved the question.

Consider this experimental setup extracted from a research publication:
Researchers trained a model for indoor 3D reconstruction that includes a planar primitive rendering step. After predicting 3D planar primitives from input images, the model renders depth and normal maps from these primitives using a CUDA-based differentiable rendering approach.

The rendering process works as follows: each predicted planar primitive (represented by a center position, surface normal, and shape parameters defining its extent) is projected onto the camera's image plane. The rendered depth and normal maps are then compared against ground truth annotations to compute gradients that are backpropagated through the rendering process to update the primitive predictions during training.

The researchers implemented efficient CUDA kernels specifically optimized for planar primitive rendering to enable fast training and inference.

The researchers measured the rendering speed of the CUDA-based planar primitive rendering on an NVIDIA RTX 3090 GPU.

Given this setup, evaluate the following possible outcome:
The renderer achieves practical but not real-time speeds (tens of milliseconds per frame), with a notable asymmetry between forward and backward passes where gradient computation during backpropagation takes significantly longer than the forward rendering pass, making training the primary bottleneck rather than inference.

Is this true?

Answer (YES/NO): NO